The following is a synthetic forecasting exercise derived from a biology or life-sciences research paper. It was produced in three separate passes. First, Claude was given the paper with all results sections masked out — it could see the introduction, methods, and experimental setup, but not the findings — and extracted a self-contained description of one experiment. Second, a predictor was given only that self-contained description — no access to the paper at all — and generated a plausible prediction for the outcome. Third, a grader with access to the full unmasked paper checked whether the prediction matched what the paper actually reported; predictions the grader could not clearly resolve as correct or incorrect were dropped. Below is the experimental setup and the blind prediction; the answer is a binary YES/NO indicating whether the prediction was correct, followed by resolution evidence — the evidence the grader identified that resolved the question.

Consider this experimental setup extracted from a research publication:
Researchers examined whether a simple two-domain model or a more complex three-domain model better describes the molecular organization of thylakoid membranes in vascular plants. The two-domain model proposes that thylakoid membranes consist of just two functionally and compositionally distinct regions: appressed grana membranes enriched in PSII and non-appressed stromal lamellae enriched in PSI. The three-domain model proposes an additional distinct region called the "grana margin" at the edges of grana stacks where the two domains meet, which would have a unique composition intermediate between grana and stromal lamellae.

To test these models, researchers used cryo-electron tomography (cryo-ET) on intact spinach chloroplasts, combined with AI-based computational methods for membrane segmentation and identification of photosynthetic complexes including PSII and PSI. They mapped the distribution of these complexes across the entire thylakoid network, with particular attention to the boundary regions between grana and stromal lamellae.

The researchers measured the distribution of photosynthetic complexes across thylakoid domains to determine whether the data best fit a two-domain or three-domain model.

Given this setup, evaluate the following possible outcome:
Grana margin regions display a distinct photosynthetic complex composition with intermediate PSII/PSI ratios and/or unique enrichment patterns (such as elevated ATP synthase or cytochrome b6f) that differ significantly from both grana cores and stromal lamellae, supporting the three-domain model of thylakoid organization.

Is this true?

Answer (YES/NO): NO